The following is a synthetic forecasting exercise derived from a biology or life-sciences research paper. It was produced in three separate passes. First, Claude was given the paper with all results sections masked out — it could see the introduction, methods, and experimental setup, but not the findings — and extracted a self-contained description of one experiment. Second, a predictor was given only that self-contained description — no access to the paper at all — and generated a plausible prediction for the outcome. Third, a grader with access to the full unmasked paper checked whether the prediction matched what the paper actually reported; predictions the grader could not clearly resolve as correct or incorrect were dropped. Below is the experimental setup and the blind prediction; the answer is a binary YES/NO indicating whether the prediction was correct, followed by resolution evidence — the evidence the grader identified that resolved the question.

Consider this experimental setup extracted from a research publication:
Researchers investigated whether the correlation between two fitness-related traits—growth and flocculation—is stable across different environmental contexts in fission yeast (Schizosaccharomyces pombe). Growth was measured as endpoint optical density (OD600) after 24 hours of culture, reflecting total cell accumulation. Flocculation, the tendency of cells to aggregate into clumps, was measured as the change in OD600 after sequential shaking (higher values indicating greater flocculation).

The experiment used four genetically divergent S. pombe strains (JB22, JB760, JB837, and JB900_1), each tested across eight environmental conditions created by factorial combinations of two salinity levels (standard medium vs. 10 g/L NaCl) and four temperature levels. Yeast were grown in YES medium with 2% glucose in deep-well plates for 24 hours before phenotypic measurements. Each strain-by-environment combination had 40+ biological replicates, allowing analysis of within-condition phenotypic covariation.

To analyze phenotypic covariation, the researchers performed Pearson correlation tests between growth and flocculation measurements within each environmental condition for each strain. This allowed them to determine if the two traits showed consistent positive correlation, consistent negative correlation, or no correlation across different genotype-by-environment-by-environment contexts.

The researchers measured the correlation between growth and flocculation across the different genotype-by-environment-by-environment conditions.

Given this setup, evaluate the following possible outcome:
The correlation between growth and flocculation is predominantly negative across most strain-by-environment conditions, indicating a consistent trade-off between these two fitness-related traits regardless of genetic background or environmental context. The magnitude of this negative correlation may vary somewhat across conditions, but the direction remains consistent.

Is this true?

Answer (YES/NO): NO